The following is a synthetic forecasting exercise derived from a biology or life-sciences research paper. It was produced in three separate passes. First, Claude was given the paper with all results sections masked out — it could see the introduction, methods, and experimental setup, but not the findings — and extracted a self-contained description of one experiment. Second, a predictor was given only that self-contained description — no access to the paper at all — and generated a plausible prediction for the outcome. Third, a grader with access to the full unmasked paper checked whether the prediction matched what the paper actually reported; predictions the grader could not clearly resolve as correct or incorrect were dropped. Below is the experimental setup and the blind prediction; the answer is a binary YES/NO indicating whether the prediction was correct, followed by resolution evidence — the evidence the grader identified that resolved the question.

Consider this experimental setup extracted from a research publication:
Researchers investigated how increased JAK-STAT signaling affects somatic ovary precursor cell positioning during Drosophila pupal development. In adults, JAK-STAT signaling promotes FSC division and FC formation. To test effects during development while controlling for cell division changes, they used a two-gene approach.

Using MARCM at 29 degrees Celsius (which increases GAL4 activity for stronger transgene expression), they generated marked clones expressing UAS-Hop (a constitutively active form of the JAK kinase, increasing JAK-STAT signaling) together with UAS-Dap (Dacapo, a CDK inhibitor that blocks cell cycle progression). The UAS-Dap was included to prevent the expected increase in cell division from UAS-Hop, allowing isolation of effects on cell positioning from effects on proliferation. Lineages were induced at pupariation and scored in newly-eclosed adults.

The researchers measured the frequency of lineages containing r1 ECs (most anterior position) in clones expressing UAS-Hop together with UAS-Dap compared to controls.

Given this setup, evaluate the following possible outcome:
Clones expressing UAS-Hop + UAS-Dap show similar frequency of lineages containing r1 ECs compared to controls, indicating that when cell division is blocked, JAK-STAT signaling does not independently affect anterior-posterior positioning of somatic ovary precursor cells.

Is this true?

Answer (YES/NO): NO